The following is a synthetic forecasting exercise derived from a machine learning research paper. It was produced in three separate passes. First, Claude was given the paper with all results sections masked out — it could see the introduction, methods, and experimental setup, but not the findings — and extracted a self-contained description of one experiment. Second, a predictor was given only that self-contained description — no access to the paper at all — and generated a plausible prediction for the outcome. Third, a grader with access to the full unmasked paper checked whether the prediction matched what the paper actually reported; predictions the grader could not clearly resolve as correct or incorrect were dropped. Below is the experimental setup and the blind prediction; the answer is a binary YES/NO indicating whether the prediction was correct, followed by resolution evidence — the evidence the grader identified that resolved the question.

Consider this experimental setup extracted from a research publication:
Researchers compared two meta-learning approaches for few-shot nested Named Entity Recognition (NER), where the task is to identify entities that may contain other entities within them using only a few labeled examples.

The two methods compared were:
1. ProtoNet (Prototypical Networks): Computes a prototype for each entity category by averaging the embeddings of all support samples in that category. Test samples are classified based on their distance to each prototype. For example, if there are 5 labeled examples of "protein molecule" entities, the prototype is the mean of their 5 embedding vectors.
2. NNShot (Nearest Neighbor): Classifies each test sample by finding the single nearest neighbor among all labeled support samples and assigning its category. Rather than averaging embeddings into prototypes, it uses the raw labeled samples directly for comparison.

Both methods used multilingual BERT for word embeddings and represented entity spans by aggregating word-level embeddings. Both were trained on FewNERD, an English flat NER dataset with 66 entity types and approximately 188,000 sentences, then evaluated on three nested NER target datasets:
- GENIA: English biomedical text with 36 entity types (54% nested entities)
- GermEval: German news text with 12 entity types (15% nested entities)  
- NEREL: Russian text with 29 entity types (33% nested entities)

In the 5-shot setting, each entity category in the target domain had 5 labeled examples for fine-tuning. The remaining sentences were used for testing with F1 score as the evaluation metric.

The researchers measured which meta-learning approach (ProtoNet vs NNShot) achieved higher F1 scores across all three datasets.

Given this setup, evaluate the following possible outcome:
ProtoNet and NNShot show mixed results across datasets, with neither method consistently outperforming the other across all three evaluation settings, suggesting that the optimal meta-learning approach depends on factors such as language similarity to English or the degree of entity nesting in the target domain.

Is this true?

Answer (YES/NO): NO